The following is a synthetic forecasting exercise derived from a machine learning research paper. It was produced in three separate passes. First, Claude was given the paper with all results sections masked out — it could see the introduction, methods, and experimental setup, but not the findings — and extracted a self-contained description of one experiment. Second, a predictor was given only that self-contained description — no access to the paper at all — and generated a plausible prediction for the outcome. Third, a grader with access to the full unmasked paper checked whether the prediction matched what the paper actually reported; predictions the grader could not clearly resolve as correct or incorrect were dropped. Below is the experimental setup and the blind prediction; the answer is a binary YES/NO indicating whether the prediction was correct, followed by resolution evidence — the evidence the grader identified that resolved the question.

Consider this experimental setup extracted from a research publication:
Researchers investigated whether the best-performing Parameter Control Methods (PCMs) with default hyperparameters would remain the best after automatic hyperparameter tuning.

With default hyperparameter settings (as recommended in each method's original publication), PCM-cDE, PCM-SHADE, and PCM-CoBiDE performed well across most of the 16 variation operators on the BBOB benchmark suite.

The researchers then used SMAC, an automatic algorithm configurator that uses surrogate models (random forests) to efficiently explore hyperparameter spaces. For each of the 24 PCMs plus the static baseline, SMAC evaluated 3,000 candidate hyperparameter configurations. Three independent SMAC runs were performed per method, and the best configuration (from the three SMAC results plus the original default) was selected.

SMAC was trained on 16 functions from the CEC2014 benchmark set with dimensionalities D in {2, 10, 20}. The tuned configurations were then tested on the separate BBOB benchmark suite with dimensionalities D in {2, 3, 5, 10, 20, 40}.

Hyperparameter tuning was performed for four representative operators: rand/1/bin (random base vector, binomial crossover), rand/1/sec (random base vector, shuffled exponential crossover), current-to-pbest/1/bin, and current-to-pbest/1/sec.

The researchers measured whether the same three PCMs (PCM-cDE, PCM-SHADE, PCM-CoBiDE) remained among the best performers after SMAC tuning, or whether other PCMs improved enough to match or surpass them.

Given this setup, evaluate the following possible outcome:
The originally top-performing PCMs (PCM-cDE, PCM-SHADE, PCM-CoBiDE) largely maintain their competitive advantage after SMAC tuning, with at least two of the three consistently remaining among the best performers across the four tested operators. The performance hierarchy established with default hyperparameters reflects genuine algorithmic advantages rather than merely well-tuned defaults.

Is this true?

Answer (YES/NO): YES